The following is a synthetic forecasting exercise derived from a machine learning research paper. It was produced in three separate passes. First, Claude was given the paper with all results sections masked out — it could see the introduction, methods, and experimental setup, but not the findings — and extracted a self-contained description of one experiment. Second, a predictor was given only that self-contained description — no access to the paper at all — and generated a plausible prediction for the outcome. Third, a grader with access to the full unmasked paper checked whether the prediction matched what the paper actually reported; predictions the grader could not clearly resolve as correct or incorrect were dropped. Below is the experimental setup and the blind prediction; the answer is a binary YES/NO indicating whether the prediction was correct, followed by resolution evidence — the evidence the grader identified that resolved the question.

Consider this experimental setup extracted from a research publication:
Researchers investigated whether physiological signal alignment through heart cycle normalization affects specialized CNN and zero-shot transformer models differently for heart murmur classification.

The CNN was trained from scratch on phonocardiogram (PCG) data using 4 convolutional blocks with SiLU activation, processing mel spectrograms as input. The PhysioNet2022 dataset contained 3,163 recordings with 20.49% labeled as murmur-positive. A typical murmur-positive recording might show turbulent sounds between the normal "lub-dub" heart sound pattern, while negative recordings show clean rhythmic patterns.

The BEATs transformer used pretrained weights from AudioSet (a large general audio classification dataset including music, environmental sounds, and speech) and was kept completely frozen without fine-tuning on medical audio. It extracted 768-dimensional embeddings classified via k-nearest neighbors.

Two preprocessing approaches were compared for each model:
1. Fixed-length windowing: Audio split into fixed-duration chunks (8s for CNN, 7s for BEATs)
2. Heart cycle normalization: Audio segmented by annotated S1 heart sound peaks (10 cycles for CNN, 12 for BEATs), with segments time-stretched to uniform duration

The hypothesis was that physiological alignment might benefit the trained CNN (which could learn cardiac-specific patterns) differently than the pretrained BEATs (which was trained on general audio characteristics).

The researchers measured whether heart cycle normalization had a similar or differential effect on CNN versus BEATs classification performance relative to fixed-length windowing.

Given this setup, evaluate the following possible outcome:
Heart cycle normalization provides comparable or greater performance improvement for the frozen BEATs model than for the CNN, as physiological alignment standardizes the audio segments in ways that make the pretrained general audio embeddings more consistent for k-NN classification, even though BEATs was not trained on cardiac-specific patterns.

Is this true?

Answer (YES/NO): YES